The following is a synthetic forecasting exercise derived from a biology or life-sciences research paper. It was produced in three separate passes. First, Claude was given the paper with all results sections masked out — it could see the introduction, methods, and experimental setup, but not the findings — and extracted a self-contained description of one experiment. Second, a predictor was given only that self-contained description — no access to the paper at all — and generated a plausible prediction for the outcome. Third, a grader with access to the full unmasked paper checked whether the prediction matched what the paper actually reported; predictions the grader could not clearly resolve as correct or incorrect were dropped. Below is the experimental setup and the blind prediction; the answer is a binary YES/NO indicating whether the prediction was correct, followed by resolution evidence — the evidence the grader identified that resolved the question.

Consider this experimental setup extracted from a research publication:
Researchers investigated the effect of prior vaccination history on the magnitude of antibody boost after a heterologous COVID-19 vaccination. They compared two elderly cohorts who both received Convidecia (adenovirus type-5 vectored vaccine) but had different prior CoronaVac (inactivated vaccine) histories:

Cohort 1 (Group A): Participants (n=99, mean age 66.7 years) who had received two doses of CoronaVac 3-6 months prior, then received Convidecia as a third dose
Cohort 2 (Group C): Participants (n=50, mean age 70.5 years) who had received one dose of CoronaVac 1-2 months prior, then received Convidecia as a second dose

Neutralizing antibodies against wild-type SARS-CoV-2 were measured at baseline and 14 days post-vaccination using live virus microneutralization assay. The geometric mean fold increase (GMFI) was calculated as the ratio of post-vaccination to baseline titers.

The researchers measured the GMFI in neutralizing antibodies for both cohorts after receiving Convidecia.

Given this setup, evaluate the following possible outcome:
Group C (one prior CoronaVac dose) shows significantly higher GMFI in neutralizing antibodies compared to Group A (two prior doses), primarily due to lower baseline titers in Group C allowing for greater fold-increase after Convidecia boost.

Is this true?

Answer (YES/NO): NO